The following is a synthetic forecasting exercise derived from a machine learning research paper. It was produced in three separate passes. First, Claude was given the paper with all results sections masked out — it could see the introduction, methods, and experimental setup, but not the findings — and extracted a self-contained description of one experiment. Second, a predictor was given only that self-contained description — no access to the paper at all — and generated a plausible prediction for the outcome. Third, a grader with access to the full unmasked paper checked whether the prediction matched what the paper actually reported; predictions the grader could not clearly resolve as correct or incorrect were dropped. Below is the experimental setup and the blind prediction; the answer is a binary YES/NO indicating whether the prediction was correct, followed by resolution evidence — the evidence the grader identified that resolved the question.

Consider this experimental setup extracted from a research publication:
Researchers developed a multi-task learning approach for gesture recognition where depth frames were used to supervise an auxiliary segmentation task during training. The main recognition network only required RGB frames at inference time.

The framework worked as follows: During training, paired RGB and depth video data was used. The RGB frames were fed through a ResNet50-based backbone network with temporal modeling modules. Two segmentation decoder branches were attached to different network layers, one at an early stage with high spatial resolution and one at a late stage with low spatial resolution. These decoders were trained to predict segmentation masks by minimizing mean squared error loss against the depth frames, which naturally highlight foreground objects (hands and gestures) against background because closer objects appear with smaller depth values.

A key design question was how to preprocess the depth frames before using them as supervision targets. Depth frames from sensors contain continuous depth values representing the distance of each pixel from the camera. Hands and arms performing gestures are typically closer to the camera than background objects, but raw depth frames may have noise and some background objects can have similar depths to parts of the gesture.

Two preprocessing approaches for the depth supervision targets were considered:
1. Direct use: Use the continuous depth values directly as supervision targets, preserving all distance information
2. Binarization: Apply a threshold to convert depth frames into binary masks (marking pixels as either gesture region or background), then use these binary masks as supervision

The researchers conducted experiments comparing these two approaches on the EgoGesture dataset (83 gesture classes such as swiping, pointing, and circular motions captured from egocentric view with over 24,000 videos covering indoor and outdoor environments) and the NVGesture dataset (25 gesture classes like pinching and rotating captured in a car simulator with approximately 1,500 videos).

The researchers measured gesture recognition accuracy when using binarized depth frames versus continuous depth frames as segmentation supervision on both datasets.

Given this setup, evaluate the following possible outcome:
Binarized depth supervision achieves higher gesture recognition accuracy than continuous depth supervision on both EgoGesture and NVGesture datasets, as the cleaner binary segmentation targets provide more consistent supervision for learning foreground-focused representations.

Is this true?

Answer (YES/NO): NO